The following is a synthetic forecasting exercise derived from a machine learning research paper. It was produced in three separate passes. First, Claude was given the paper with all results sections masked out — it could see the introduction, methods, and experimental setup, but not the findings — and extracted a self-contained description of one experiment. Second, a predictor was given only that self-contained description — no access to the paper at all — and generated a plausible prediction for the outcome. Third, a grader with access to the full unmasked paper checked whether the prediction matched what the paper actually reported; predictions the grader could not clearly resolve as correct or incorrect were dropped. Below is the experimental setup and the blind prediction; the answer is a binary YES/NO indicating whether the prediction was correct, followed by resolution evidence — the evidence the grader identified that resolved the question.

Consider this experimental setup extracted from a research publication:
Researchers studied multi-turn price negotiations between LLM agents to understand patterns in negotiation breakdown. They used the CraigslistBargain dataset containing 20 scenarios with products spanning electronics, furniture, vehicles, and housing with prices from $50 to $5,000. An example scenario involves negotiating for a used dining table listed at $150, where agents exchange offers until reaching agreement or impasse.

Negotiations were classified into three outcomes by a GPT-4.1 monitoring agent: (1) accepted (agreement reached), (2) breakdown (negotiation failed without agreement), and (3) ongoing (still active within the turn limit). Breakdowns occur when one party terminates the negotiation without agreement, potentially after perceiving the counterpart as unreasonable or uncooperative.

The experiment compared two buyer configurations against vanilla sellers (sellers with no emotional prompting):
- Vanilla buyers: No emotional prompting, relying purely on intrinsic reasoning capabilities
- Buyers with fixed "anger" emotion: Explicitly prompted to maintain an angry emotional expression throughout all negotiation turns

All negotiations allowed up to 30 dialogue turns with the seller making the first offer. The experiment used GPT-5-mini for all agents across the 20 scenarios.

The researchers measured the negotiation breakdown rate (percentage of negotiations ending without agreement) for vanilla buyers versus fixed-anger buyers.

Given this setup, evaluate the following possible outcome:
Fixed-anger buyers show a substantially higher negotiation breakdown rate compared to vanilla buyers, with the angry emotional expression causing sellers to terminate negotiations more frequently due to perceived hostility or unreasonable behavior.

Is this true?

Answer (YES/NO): YES